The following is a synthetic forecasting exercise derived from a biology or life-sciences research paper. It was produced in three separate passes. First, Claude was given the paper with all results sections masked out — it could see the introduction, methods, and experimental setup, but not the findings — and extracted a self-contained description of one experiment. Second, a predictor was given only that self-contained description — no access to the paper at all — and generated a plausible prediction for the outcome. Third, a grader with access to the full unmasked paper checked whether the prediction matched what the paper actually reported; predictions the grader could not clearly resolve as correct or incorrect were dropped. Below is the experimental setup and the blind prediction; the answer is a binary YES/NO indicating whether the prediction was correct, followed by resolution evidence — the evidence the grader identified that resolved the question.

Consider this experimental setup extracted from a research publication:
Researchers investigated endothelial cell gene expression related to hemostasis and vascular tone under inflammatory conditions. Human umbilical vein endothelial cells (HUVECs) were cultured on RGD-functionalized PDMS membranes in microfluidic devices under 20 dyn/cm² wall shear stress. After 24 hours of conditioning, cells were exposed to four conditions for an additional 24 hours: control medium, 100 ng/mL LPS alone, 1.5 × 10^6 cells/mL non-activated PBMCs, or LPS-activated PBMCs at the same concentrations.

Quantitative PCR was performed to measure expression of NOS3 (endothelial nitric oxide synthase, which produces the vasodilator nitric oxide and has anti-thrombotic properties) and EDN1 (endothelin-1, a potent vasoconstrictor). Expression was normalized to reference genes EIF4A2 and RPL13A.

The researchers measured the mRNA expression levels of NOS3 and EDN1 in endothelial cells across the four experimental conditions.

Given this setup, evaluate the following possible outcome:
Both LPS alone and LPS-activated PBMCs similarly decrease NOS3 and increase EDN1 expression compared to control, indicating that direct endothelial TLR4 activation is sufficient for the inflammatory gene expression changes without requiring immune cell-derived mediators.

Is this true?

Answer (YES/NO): NO